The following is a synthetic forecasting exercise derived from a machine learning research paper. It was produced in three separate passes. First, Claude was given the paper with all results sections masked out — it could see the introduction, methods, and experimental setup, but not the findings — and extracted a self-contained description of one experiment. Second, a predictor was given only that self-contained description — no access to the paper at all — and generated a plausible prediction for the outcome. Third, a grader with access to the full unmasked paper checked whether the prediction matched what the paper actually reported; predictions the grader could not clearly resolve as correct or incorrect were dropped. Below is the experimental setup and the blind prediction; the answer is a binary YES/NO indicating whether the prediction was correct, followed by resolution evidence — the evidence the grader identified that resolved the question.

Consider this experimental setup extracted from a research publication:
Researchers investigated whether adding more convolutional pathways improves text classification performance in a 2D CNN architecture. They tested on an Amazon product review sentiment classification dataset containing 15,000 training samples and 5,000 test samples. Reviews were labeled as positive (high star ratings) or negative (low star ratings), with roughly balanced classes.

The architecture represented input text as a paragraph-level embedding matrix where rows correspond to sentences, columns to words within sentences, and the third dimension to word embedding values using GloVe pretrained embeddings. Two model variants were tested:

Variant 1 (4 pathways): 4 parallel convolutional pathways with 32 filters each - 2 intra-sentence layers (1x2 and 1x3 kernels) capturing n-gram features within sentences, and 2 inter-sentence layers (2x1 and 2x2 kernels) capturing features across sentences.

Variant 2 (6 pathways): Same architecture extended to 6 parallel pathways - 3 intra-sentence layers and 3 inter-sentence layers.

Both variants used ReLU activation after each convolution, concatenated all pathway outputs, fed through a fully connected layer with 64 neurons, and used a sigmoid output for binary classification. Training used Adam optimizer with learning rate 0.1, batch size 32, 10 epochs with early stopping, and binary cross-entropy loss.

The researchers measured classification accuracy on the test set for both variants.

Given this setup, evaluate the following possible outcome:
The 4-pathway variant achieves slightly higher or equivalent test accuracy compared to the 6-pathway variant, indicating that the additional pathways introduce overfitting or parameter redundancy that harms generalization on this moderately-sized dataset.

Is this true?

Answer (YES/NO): NO